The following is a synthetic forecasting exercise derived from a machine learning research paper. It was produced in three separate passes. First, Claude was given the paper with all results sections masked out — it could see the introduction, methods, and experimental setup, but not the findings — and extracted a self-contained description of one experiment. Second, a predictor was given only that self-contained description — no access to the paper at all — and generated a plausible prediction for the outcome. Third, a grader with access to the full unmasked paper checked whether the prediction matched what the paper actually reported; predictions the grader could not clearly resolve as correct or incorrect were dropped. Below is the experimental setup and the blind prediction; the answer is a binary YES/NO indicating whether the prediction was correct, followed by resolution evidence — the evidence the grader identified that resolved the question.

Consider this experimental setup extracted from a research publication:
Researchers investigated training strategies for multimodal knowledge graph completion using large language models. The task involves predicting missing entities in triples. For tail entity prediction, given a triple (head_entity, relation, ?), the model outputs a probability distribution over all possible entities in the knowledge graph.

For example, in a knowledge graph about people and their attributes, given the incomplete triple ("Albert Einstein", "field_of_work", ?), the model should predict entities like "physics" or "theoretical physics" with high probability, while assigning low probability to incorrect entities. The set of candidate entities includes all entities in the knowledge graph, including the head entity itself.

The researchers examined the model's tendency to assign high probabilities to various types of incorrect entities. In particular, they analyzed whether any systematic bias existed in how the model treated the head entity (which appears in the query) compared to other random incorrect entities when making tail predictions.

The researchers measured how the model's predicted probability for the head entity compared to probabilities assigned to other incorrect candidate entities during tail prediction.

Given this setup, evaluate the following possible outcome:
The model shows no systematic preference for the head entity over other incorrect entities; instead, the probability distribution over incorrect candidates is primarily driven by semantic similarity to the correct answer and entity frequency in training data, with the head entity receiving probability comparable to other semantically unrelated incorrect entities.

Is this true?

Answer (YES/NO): NO